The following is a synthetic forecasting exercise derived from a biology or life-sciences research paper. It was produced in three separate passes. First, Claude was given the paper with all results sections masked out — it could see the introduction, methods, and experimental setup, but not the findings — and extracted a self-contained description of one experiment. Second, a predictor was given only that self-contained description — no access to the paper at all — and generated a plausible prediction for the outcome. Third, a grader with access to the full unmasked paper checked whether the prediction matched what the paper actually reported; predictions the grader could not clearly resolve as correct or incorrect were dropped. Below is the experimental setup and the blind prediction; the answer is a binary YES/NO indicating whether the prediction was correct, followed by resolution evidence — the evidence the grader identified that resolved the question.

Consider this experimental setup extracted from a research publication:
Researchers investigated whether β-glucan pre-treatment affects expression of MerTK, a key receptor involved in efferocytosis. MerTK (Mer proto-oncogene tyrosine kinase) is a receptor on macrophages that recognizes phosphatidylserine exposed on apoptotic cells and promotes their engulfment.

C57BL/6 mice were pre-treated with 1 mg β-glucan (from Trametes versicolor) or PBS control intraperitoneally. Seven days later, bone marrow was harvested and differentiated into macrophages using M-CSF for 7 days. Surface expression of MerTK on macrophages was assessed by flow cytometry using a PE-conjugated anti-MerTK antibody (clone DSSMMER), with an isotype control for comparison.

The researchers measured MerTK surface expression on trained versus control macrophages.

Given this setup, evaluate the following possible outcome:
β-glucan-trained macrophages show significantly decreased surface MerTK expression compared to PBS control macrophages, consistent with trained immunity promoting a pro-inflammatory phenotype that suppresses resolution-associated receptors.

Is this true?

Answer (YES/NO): YES